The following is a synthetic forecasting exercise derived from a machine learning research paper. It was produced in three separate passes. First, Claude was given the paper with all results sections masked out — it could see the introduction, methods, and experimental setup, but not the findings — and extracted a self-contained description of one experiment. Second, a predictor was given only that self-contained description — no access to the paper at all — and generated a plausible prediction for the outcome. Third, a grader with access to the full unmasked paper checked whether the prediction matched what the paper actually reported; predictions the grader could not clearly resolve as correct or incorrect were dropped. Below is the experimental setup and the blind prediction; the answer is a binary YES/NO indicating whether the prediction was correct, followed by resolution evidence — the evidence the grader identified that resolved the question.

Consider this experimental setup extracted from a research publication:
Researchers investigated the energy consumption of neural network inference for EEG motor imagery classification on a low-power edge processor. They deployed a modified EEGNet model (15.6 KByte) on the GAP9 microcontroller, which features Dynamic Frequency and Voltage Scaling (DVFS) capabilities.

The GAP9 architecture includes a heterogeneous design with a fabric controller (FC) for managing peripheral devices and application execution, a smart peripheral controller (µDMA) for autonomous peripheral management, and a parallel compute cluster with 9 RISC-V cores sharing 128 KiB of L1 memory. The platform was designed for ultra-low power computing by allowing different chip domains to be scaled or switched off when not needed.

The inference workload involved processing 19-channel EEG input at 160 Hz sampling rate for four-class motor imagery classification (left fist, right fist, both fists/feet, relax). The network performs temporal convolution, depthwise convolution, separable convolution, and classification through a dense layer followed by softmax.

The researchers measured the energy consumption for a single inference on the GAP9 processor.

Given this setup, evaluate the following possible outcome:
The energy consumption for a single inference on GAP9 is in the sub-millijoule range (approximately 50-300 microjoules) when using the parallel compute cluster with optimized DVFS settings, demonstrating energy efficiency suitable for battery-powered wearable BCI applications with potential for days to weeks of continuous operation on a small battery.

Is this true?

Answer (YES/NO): NO